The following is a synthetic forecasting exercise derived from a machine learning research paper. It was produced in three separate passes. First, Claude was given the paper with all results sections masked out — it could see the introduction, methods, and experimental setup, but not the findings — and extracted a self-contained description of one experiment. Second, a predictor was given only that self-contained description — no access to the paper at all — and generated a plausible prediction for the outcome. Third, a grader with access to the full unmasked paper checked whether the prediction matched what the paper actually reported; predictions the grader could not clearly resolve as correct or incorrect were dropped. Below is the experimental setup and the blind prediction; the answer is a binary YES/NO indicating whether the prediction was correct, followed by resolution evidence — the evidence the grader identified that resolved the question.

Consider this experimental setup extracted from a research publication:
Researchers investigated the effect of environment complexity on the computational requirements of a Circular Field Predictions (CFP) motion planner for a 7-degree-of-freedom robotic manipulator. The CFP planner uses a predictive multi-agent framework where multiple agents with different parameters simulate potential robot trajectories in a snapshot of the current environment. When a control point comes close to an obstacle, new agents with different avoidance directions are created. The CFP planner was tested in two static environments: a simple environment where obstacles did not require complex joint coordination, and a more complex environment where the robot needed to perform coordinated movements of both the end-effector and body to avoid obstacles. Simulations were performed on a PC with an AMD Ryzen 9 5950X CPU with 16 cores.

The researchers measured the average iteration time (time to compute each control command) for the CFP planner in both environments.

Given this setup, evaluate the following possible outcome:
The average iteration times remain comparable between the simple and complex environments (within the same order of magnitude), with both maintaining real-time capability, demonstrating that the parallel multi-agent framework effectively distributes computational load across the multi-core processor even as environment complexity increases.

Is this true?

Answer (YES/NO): NO